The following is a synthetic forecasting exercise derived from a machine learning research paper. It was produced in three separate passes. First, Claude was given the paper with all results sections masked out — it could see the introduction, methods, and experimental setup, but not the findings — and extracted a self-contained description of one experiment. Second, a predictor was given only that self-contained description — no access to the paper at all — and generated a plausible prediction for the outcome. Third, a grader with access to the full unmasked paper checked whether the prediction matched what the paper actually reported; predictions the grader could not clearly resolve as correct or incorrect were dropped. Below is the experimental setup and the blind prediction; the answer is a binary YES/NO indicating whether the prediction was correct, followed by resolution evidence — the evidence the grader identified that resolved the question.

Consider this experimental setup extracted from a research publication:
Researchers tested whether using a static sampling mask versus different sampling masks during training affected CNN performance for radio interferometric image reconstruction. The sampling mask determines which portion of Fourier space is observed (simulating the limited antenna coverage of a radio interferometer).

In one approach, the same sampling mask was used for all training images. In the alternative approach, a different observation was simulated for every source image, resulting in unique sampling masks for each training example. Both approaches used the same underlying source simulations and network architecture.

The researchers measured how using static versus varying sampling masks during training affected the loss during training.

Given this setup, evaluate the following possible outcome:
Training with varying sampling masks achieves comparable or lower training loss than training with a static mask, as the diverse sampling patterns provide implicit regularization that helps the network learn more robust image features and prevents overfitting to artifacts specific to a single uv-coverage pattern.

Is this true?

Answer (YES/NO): YES